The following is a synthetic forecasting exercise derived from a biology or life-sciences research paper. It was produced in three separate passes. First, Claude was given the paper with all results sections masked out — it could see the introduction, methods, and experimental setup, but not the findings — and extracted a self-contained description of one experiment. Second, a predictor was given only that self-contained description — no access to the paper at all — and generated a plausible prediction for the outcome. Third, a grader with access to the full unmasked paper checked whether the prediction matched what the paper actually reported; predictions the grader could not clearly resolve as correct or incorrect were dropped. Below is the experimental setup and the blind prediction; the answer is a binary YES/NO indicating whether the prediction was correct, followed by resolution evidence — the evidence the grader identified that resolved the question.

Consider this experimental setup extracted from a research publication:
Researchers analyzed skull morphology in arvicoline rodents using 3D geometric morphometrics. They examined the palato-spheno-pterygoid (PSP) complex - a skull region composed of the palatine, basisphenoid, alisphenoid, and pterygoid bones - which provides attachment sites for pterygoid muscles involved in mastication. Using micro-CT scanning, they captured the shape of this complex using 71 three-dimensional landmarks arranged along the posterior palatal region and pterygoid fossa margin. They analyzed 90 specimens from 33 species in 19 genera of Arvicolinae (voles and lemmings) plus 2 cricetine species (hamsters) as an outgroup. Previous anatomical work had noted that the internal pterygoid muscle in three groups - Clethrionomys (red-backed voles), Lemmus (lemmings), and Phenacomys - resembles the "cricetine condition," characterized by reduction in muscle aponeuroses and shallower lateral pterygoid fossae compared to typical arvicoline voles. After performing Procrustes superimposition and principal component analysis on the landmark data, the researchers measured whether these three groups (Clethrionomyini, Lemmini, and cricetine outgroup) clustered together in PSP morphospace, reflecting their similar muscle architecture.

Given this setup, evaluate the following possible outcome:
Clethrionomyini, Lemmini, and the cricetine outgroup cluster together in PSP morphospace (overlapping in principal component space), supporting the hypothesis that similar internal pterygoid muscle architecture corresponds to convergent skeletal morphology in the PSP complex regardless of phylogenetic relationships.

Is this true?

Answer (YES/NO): NO